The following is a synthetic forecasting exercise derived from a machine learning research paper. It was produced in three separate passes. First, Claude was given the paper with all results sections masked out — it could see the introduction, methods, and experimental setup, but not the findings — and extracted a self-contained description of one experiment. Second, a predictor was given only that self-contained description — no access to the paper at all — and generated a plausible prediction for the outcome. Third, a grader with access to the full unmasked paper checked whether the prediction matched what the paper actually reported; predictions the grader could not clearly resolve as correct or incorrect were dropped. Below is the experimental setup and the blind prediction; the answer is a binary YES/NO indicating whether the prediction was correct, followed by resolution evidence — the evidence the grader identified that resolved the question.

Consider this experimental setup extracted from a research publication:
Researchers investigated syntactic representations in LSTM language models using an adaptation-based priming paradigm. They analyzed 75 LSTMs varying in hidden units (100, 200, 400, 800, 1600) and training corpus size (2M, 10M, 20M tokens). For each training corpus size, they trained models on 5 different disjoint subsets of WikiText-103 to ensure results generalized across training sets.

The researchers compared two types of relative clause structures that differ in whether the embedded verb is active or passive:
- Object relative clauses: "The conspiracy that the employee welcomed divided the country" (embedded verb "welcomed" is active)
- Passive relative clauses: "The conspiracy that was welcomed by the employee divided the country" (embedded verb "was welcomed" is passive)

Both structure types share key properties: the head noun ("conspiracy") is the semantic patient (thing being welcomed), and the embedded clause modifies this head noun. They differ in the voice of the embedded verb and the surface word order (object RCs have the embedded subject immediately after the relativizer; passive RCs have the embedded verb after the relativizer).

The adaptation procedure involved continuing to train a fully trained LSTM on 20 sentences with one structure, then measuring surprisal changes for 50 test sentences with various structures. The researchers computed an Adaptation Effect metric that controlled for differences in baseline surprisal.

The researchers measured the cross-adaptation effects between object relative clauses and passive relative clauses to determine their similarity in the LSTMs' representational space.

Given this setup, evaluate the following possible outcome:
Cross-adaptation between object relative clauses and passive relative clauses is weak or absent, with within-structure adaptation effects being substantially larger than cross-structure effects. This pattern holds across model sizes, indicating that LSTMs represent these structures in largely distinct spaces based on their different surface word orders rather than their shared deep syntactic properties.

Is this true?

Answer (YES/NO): NO